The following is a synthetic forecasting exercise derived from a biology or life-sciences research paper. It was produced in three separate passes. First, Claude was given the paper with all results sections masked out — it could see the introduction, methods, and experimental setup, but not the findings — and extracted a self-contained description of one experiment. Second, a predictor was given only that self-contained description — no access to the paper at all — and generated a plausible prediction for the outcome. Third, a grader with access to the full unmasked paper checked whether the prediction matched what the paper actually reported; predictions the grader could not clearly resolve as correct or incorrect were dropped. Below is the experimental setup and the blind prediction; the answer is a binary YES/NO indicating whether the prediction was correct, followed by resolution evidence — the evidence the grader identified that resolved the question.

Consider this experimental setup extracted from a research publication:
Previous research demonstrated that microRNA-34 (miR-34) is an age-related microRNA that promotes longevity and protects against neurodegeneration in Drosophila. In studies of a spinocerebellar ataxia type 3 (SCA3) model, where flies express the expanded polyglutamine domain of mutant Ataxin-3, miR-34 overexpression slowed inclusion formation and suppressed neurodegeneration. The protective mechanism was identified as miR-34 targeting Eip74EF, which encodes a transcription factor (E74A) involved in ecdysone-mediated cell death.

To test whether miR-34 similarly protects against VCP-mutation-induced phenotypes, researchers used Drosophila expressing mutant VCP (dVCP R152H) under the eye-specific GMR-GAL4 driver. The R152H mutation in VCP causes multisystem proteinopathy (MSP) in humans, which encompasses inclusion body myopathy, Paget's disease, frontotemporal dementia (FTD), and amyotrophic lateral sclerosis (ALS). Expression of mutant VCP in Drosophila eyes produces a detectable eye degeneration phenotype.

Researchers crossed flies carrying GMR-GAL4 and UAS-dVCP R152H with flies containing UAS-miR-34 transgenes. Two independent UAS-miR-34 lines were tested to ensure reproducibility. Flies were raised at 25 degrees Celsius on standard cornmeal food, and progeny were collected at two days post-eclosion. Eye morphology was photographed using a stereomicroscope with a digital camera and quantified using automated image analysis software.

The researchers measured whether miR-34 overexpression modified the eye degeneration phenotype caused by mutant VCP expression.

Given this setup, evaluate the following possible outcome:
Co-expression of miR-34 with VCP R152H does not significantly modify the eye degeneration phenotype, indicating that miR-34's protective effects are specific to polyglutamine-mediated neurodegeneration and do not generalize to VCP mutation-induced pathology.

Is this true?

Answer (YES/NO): NO